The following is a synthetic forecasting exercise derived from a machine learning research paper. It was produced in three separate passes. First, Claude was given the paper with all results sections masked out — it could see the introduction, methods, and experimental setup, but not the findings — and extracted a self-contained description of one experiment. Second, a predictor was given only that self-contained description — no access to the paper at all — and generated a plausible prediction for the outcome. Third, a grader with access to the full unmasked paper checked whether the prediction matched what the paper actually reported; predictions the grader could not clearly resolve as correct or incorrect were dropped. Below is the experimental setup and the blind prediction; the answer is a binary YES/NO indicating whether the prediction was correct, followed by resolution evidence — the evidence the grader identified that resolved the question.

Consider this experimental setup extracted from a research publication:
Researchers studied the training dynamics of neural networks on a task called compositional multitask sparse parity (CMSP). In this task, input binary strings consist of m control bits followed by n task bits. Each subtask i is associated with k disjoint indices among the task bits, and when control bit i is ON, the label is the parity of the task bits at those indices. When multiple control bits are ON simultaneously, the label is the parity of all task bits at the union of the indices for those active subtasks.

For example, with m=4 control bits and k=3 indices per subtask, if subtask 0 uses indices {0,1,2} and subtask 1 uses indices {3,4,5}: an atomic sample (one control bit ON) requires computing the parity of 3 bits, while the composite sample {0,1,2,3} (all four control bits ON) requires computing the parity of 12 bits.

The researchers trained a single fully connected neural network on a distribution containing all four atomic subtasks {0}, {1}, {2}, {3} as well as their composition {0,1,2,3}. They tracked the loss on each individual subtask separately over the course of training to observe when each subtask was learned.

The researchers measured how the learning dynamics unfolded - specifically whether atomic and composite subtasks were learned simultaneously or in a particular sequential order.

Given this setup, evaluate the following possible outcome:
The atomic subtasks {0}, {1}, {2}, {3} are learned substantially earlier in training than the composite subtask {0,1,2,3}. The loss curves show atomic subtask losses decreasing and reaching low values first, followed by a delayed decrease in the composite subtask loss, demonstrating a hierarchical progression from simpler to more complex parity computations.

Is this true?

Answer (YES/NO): YES